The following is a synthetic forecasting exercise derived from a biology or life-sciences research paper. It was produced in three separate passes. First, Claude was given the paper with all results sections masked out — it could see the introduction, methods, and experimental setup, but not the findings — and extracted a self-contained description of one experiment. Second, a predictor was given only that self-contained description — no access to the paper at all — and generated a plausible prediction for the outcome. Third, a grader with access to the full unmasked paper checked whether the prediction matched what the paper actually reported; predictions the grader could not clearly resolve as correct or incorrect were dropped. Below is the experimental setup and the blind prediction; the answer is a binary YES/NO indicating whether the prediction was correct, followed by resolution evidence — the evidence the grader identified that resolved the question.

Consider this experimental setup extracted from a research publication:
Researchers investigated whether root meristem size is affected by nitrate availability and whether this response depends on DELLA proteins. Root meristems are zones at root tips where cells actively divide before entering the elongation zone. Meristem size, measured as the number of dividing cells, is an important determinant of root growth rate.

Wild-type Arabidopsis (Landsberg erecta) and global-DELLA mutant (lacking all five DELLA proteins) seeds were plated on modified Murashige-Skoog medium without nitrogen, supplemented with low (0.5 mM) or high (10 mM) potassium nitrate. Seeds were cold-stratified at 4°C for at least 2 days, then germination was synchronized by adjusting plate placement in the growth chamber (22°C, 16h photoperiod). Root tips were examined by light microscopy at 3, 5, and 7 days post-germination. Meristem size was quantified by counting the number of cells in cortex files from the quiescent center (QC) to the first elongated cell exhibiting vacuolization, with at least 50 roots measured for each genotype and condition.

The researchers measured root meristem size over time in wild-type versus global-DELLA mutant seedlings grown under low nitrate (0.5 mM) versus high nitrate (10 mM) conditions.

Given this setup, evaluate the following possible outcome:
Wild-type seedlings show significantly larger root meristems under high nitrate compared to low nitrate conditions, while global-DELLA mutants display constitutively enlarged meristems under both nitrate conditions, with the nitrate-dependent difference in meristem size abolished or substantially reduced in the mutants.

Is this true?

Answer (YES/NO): NO